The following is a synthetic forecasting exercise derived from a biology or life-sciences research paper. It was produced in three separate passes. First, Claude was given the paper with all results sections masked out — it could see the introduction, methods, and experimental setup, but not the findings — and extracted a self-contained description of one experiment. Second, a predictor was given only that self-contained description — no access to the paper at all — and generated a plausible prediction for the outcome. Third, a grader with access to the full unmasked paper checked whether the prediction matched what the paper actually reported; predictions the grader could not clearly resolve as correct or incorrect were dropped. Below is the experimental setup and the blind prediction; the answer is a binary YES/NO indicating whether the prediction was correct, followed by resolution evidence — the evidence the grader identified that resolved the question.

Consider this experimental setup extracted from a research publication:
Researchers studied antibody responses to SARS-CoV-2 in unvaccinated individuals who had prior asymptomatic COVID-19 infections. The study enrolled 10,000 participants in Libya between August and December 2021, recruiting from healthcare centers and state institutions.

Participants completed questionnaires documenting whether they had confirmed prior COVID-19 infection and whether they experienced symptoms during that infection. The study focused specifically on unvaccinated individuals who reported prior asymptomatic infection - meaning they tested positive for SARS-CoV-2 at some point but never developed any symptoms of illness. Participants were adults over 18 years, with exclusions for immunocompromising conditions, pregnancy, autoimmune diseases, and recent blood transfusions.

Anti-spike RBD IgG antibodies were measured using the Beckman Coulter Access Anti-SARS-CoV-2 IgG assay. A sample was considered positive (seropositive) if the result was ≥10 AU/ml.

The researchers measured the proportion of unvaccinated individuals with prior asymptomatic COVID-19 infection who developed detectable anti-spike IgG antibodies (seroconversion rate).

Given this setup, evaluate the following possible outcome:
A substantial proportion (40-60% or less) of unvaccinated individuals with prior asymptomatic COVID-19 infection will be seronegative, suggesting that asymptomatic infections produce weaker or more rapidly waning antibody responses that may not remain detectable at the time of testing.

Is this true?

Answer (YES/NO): YES